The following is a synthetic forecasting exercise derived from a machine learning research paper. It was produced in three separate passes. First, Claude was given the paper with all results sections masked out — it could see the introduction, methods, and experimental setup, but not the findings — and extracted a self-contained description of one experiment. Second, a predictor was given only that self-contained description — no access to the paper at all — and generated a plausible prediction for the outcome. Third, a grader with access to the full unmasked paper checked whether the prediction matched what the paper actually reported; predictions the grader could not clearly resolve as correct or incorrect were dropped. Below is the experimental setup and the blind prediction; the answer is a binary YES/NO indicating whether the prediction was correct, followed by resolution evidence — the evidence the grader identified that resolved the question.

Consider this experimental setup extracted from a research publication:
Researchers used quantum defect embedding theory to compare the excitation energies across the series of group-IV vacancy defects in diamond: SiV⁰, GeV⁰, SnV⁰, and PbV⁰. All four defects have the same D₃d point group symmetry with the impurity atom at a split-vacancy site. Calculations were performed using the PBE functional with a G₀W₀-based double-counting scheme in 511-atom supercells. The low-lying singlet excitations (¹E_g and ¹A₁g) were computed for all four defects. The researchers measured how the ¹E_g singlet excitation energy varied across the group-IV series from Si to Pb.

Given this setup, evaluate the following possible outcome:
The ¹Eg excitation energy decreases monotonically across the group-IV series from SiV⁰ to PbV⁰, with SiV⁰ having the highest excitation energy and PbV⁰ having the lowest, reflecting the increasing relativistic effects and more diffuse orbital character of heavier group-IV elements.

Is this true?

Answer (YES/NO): NO